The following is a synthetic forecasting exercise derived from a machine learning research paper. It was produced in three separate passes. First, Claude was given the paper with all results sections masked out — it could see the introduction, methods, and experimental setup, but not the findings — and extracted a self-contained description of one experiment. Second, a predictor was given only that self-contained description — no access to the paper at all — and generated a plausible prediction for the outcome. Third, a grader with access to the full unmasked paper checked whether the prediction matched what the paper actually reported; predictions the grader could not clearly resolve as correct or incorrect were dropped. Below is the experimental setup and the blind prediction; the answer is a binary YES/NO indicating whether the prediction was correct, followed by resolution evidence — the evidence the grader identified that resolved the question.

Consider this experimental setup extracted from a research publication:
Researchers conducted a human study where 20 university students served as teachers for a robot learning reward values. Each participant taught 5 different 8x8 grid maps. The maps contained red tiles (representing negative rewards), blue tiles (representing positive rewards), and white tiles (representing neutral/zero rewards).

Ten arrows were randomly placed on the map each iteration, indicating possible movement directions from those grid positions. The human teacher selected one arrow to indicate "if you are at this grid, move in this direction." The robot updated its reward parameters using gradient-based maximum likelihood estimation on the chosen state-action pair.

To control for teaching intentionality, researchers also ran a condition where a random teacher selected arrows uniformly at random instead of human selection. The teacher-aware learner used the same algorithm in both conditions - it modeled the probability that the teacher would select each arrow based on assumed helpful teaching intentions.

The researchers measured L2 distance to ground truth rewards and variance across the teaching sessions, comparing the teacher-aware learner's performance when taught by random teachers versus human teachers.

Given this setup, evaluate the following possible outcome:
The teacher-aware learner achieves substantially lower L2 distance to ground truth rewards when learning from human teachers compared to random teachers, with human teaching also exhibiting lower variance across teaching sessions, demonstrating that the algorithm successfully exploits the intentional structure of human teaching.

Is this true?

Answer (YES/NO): YES